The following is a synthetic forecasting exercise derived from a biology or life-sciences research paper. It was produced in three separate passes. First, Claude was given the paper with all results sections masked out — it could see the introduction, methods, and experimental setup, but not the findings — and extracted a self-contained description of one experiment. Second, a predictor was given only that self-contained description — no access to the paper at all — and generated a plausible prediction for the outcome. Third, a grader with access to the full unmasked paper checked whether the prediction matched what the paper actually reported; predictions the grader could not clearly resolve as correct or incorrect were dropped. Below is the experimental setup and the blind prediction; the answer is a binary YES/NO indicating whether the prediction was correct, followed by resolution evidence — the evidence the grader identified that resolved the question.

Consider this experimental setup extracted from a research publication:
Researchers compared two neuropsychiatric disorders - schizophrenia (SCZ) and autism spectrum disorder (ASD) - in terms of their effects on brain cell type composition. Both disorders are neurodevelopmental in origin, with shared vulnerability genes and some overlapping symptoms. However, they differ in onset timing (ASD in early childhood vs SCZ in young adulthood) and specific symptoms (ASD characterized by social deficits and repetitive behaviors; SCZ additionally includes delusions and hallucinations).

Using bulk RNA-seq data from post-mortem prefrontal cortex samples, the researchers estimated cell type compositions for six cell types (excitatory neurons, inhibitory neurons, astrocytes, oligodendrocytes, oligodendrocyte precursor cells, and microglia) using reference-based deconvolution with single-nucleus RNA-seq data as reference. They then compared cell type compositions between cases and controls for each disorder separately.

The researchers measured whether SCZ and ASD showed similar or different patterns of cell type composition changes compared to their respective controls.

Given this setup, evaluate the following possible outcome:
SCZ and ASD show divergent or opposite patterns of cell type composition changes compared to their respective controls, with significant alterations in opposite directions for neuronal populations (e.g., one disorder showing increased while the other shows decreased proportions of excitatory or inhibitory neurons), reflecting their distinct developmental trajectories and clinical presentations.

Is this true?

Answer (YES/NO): NO